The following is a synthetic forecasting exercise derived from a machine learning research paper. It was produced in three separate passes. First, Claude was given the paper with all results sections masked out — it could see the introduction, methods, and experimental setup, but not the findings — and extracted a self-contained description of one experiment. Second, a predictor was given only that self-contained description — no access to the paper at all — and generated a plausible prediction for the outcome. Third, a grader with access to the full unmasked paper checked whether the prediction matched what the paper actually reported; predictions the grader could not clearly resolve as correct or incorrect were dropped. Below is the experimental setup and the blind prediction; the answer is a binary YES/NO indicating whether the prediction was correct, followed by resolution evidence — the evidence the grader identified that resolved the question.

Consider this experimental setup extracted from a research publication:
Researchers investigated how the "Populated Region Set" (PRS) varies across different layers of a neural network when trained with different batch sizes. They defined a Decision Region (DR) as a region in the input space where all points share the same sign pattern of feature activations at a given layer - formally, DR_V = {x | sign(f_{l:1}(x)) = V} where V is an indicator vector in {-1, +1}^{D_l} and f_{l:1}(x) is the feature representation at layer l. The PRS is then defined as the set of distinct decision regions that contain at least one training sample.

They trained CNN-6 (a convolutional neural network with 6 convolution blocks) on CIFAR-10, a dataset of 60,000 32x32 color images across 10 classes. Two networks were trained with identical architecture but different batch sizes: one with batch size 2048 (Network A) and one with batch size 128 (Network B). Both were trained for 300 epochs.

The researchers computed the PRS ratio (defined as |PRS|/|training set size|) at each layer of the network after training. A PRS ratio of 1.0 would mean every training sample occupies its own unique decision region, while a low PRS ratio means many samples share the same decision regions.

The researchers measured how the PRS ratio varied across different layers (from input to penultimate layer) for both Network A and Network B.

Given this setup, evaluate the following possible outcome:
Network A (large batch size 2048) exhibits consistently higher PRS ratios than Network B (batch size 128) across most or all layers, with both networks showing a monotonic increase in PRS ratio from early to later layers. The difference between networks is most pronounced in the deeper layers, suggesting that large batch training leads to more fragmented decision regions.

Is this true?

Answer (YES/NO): NO